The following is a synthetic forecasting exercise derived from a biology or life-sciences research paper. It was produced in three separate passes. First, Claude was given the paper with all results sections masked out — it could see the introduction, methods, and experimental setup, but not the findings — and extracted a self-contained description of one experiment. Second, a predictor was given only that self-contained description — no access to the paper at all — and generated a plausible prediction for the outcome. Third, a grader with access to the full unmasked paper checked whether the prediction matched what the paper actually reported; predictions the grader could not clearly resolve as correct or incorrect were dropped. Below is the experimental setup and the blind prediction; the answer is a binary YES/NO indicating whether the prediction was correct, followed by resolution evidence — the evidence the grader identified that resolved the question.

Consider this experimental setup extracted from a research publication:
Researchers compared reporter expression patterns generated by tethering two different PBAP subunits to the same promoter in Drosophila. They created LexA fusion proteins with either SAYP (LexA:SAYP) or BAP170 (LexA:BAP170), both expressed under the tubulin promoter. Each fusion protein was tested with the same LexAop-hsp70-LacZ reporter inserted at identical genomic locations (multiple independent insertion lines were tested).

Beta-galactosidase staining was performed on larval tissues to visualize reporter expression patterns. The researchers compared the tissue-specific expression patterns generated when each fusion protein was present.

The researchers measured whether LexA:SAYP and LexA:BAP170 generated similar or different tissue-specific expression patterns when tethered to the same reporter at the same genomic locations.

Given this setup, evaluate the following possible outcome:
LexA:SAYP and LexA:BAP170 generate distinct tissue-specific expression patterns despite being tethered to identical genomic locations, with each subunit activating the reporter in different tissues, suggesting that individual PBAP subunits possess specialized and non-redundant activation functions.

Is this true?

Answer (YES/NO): NO